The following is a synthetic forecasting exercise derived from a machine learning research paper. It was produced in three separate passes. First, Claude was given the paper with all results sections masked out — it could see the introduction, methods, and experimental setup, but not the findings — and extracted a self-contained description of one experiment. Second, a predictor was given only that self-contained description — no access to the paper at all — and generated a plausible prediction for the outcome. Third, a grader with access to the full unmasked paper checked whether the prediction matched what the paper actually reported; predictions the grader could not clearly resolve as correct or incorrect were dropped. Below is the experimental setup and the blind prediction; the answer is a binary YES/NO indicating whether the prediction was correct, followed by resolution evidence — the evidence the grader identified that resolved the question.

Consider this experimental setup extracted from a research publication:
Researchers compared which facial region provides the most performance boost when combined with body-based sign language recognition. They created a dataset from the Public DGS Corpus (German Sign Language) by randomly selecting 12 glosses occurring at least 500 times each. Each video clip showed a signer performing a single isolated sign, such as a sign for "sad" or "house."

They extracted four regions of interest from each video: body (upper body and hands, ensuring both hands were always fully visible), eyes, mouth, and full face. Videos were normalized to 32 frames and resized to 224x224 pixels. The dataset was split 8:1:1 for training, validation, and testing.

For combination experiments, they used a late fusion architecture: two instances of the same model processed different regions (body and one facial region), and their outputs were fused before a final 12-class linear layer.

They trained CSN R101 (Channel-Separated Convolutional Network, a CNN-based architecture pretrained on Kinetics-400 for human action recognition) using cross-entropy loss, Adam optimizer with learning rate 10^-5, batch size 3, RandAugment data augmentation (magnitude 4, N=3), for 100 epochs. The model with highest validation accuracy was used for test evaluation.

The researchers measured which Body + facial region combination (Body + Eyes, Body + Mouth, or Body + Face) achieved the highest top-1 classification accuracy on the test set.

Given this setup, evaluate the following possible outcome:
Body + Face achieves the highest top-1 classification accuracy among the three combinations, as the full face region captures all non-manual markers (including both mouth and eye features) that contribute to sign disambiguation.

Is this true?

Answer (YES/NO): NO